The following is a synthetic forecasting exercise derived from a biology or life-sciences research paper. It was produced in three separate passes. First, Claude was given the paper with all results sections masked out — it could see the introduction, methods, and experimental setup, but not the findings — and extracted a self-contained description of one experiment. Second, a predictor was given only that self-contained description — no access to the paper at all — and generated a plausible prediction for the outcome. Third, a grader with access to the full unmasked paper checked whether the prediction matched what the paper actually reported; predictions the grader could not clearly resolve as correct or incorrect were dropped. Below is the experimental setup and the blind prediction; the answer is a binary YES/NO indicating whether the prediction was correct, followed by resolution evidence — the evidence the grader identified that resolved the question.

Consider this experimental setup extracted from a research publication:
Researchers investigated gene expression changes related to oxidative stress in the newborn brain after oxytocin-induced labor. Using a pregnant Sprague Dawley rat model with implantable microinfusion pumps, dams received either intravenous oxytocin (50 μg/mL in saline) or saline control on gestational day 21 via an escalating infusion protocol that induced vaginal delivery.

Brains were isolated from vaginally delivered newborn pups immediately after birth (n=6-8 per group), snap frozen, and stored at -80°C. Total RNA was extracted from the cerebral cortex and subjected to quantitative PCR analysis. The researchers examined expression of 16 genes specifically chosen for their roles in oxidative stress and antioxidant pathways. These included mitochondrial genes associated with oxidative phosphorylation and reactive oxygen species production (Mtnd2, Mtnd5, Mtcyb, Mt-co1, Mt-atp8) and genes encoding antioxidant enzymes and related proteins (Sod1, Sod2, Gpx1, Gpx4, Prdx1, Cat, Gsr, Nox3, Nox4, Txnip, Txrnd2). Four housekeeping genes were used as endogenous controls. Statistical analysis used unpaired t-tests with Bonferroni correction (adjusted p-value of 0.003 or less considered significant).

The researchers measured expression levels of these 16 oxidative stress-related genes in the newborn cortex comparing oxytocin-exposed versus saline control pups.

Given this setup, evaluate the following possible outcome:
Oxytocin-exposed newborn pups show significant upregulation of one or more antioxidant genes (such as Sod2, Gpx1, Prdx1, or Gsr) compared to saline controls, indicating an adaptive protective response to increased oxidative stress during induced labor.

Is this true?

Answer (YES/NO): NO